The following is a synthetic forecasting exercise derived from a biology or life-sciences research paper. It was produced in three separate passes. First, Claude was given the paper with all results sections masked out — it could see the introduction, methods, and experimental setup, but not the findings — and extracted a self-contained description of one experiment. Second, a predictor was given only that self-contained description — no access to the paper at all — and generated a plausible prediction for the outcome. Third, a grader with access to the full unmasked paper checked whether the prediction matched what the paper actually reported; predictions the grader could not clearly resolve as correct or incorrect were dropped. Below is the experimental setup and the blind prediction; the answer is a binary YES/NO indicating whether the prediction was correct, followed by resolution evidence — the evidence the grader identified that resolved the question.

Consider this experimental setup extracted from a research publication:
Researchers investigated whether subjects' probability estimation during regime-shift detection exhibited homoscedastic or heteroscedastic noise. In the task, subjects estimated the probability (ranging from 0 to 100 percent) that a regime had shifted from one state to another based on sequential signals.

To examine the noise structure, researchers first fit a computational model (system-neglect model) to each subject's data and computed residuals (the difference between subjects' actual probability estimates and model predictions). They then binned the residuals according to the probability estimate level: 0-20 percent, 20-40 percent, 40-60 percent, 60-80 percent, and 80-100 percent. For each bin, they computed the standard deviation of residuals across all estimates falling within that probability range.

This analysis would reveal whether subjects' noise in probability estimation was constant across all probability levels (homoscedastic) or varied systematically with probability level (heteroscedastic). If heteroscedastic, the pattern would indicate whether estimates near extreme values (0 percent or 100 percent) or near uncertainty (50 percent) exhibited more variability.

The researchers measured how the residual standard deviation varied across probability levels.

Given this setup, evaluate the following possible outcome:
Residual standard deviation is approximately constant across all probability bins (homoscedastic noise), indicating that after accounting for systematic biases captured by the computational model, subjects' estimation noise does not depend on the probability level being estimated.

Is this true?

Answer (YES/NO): NO